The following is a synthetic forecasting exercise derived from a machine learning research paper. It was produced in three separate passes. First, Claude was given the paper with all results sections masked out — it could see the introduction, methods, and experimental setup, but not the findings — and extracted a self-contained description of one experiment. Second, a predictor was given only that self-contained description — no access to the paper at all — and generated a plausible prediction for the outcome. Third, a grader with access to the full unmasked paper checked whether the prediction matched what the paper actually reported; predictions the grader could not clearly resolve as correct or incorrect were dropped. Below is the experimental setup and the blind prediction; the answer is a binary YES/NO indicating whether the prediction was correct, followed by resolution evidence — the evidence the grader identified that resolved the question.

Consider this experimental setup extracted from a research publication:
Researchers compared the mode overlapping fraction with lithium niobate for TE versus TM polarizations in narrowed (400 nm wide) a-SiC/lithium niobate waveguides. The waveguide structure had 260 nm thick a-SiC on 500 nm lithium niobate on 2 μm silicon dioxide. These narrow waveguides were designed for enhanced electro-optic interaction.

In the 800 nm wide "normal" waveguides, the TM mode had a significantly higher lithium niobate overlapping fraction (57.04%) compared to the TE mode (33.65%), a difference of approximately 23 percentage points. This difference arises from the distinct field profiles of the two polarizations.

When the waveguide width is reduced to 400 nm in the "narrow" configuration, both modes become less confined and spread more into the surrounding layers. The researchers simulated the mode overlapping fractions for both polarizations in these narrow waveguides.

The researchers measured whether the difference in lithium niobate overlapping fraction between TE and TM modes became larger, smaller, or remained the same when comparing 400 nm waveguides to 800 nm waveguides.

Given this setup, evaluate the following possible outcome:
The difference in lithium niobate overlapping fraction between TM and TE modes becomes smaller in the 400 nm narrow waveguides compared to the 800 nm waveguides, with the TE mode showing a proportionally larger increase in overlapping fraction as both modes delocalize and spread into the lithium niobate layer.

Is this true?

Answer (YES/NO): YES